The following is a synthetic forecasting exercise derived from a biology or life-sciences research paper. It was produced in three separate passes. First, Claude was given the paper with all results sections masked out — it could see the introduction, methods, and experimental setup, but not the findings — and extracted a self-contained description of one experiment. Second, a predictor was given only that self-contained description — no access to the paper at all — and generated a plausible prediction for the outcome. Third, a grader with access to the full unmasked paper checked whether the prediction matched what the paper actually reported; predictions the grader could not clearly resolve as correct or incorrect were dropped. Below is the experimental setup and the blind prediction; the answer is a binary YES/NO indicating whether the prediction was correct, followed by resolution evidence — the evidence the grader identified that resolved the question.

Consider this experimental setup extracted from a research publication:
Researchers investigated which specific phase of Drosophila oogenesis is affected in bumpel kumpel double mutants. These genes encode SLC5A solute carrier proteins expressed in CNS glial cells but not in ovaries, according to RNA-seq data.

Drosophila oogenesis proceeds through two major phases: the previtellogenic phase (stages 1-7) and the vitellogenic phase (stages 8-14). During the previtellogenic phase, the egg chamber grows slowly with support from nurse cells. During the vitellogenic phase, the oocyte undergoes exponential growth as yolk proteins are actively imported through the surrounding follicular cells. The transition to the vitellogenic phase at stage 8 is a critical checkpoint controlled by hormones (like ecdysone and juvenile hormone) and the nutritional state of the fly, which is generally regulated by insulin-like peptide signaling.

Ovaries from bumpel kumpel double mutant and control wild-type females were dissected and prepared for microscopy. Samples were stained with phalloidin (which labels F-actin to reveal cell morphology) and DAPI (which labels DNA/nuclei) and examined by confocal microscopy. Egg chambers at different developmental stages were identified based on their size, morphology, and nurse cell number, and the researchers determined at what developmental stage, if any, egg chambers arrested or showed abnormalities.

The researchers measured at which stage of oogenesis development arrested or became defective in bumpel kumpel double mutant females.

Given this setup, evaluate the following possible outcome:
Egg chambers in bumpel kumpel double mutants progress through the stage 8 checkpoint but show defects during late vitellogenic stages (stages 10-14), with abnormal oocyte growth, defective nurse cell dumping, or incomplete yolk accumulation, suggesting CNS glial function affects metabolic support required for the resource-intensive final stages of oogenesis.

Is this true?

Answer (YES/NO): NO